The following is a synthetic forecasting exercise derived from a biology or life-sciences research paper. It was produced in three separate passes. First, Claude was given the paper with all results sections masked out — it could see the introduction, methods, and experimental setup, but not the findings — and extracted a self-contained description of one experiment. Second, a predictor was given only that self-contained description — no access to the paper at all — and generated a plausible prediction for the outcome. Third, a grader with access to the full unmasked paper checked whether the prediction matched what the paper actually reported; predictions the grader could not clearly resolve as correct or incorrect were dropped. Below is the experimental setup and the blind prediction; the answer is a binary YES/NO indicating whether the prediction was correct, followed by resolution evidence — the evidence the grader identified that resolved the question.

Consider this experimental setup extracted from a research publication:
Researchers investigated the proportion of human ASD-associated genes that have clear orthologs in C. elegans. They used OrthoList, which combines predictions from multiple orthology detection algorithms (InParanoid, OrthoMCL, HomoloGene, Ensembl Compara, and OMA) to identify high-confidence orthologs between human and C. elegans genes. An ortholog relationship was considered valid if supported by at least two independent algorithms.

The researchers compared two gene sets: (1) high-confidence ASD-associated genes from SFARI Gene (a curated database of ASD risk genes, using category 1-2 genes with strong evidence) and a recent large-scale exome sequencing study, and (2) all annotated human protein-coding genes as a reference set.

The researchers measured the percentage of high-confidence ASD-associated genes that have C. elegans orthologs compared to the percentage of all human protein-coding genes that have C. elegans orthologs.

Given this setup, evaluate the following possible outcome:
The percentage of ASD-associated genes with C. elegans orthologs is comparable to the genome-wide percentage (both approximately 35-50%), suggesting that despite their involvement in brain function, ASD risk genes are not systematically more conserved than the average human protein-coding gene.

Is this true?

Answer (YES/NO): NO